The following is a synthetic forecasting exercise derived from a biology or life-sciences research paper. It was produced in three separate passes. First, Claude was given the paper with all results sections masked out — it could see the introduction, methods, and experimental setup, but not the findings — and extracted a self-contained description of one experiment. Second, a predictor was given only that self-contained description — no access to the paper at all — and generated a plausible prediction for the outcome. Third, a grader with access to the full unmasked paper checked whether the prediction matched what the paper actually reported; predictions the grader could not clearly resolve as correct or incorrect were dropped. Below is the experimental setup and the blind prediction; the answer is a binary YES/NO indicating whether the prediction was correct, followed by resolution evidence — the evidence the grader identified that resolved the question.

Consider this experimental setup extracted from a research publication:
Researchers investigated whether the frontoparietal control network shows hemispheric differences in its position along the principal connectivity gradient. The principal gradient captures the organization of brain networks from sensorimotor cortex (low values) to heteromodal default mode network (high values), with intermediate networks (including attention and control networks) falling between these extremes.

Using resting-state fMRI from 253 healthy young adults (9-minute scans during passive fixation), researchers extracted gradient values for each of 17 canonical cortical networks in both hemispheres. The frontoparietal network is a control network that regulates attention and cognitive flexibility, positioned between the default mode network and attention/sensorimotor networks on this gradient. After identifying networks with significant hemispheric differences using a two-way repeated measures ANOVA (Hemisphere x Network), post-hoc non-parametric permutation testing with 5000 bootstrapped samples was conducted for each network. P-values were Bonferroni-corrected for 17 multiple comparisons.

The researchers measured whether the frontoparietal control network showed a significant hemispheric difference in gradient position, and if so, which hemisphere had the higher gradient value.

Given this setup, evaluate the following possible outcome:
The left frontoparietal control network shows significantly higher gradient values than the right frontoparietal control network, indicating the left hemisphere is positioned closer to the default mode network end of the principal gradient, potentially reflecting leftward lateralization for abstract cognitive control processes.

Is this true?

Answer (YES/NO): YES